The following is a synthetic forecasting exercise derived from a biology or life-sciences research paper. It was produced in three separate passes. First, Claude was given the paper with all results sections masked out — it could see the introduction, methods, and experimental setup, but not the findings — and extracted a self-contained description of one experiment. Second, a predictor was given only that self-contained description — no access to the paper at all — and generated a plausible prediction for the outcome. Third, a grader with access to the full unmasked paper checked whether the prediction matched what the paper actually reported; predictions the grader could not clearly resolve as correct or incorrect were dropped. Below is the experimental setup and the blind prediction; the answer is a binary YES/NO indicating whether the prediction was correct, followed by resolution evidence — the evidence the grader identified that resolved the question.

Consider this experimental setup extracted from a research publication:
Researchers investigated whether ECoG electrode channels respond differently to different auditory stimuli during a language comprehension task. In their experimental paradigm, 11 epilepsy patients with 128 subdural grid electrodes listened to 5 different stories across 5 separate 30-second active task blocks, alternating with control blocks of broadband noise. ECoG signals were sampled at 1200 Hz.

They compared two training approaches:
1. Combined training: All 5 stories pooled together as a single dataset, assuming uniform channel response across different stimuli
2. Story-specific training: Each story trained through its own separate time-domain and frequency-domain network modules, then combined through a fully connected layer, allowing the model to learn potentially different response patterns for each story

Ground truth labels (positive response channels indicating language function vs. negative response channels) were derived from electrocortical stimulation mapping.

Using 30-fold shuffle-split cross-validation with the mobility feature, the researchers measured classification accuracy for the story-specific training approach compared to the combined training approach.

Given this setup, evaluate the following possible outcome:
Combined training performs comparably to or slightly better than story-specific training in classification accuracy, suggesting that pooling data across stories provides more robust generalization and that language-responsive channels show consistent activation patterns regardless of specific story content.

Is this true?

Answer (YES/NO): NO